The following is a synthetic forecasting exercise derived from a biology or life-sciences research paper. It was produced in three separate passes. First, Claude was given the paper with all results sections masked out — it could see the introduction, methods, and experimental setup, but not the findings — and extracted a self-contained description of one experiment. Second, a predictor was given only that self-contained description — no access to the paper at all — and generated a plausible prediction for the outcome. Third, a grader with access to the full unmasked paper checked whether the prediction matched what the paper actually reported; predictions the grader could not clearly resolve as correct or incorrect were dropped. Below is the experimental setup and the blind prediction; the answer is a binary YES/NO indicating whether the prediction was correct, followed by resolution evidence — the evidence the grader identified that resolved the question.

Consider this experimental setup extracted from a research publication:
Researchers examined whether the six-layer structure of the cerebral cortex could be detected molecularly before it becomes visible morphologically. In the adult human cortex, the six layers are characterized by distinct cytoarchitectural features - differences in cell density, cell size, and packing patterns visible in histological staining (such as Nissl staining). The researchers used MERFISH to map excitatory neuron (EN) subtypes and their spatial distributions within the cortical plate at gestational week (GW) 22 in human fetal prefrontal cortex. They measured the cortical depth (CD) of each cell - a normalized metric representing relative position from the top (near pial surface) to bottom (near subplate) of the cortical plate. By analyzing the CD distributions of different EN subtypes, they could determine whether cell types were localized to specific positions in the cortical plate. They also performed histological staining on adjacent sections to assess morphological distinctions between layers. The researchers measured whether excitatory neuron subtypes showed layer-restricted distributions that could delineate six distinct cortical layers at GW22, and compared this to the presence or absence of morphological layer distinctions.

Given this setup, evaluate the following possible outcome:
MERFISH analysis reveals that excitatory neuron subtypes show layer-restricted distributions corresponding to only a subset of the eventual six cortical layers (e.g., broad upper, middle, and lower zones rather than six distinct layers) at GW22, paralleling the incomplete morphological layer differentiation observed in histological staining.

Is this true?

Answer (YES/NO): NO